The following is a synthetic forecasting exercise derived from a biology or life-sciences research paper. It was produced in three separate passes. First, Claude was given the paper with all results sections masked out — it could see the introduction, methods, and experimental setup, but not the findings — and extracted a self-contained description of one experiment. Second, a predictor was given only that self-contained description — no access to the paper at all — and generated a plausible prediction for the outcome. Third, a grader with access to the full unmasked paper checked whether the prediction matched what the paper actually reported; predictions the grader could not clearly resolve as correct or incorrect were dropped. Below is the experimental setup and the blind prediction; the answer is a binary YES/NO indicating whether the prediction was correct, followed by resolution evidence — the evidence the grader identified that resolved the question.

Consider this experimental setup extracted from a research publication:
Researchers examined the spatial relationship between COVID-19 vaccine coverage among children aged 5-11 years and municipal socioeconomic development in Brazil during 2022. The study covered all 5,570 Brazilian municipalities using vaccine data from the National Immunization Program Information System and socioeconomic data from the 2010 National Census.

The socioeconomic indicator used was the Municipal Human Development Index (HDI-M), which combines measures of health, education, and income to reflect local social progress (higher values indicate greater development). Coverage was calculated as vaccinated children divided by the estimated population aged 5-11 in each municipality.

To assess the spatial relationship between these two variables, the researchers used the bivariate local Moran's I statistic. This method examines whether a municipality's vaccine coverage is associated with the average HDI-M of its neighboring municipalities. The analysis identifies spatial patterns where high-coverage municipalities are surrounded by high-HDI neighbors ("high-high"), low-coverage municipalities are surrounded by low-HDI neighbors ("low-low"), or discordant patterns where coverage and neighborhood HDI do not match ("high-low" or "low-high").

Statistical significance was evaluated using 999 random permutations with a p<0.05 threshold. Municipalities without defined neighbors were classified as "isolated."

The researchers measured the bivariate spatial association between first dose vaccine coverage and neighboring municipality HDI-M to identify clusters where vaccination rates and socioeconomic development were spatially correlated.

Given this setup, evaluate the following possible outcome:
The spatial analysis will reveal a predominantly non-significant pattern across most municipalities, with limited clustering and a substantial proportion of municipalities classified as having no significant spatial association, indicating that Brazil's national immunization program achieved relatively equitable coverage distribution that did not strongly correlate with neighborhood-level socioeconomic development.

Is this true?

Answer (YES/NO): NO